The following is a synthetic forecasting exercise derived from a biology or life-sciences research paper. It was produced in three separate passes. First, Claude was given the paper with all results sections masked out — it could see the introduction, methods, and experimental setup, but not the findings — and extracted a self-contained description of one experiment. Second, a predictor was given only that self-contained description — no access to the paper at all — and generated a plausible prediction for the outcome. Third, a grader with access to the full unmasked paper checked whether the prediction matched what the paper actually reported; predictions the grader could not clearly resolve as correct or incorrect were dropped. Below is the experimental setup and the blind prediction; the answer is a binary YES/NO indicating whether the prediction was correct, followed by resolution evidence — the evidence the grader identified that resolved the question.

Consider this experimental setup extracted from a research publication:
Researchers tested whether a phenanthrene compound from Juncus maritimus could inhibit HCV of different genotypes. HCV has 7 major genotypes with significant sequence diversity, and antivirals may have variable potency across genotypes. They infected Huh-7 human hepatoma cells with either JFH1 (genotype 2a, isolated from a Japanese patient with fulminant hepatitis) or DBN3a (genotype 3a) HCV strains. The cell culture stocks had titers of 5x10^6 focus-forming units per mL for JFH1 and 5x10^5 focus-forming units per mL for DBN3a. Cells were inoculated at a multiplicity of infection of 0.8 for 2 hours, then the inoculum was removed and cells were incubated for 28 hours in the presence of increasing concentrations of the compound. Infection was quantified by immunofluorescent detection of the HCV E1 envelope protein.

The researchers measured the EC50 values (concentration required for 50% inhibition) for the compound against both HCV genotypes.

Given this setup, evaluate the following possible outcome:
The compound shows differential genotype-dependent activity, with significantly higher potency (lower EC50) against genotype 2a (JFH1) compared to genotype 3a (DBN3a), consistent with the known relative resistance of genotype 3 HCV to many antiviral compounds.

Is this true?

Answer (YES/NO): YES